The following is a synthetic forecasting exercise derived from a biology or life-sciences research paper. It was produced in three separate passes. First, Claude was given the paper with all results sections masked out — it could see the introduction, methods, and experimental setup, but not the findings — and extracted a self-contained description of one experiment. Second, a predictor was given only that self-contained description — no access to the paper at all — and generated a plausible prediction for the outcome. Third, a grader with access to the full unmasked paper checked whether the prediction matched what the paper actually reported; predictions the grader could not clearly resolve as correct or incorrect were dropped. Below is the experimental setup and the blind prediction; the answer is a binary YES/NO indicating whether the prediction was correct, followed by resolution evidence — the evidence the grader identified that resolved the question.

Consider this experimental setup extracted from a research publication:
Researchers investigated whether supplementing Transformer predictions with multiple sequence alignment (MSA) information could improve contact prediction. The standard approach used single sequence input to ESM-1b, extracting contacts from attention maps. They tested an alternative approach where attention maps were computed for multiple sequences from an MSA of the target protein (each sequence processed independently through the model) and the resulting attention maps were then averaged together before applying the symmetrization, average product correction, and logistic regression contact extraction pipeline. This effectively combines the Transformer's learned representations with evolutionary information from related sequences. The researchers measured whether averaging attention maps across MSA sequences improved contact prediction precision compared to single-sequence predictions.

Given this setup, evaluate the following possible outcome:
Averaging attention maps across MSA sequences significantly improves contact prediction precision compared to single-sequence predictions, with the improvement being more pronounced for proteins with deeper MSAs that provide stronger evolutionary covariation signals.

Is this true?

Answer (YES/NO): NO